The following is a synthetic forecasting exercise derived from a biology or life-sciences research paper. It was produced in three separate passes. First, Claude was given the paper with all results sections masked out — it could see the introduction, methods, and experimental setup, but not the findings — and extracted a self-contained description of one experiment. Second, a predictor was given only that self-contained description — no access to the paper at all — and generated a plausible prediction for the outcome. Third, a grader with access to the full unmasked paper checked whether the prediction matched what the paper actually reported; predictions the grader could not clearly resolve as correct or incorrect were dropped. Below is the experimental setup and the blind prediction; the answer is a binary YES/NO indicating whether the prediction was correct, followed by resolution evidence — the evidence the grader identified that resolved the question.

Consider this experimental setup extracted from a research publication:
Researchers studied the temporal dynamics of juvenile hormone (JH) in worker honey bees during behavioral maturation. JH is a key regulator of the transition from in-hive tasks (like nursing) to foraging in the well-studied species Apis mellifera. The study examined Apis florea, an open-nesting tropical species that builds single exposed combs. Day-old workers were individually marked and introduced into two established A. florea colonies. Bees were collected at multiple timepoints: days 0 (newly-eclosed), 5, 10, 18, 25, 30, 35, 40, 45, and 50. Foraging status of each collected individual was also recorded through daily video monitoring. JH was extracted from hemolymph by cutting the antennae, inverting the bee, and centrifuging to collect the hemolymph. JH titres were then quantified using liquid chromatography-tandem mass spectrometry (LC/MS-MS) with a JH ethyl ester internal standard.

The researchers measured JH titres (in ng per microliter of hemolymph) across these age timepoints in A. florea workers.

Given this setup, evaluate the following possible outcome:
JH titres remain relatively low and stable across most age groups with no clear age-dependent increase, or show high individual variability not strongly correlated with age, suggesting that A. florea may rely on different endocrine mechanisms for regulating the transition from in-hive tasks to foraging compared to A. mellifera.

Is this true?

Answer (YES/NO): NO